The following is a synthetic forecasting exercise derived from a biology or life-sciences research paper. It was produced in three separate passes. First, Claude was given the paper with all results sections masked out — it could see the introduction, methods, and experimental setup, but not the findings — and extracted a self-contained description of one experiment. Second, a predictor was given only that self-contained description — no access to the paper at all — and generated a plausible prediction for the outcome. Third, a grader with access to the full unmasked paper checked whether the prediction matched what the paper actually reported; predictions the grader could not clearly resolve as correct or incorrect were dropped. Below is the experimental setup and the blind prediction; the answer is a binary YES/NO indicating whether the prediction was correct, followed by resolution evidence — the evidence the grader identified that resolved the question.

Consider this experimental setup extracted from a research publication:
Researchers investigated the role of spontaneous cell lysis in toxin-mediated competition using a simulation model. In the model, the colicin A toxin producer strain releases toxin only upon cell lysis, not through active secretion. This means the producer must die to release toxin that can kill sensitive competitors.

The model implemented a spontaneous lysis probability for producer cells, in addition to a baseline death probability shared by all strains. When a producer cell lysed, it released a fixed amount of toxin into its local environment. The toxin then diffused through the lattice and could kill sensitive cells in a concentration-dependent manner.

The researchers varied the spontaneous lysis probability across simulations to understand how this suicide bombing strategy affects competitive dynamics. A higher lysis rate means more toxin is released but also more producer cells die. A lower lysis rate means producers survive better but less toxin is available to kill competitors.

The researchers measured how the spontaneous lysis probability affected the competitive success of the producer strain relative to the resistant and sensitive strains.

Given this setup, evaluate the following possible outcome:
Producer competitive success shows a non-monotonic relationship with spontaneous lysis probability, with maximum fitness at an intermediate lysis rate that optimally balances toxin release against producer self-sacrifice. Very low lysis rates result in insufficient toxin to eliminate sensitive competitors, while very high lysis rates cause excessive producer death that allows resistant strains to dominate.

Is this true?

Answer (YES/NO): YES